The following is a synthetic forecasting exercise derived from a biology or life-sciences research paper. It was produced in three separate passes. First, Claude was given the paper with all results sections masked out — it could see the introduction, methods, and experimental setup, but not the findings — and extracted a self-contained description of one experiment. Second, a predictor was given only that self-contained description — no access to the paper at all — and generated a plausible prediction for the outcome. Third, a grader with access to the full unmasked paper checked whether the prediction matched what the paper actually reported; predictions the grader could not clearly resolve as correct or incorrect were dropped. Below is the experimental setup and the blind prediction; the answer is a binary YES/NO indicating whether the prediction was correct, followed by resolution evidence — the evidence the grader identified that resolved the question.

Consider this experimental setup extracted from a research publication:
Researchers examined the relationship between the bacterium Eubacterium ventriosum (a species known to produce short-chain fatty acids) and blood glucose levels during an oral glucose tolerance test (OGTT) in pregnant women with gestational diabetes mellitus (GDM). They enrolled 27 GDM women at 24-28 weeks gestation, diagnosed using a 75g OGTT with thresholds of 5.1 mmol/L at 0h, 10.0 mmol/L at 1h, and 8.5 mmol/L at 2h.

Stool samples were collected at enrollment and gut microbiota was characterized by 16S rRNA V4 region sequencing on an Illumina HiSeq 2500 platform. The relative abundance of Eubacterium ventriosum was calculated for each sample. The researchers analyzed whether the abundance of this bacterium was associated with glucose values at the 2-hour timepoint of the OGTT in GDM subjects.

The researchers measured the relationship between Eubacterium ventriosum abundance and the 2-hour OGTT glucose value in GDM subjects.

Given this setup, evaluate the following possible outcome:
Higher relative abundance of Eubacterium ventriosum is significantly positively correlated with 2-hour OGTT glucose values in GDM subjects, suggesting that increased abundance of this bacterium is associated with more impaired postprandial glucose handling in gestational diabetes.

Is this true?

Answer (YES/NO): NO